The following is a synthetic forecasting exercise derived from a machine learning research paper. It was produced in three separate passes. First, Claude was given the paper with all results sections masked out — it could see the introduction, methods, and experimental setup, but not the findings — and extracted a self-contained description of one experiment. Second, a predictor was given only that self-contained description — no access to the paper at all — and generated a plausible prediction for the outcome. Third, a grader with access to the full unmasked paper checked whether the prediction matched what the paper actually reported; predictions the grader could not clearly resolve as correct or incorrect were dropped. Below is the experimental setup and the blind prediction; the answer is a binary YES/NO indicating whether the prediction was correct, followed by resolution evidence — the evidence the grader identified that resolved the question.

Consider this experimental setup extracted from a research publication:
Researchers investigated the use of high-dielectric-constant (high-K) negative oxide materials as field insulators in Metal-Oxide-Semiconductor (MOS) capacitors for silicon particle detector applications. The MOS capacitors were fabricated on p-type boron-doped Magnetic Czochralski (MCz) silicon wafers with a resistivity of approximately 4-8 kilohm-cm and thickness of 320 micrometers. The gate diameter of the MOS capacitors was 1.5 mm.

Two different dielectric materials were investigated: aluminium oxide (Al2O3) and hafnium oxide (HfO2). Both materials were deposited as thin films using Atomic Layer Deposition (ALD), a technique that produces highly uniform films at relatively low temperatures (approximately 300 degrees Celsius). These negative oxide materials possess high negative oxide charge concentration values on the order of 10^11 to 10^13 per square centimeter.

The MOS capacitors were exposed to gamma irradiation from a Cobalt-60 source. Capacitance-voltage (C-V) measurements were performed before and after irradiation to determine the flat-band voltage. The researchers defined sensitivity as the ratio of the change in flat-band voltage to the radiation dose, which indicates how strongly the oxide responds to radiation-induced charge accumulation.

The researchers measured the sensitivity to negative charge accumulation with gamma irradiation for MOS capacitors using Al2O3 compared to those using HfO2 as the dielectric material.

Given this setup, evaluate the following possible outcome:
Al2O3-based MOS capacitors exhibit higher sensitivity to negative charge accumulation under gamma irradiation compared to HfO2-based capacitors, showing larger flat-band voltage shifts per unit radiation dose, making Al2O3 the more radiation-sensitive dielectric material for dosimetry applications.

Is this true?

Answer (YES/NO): NO